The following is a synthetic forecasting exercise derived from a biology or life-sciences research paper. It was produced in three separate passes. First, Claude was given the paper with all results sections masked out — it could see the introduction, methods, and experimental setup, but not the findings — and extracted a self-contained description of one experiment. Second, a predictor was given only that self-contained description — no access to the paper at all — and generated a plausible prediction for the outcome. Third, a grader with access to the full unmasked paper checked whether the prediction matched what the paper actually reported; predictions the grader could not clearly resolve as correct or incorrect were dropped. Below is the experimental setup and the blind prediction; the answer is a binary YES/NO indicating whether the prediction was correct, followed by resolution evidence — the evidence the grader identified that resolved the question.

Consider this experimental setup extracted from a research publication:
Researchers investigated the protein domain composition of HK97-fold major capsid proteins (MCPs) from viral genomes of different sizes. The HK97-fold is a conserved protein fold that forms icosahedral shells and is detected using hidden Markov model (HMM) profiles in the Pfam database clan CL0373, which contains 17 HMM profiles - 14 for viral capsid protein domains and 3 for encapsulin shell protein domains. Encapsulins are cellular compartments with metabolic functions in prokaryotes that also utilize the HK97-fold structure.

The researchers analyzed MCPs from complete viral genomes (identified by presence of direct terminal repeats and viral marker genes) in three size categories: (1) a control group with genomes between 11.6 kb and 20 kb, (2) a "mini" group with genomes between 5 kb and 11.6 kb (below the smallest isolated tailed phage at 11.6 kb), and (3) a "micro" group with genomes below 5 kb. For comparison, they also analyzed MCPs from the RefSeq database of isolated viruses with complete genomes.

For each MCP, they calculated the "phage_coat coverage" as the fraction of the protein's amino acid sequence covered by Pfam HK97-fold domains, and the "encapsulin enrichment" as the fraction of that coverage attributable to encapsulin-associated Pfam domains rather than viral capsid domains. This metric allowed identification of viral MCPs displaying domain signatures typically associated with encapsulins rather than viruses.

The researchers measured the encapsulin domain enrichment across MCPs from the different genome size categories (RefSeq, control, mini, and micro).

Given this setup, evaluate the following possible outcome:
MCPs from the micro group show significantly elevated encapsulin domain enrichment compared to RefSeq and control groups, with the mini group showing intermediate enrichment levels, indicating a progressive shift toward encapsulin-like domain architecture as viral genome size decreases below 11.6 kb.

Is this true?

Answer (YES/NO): NO